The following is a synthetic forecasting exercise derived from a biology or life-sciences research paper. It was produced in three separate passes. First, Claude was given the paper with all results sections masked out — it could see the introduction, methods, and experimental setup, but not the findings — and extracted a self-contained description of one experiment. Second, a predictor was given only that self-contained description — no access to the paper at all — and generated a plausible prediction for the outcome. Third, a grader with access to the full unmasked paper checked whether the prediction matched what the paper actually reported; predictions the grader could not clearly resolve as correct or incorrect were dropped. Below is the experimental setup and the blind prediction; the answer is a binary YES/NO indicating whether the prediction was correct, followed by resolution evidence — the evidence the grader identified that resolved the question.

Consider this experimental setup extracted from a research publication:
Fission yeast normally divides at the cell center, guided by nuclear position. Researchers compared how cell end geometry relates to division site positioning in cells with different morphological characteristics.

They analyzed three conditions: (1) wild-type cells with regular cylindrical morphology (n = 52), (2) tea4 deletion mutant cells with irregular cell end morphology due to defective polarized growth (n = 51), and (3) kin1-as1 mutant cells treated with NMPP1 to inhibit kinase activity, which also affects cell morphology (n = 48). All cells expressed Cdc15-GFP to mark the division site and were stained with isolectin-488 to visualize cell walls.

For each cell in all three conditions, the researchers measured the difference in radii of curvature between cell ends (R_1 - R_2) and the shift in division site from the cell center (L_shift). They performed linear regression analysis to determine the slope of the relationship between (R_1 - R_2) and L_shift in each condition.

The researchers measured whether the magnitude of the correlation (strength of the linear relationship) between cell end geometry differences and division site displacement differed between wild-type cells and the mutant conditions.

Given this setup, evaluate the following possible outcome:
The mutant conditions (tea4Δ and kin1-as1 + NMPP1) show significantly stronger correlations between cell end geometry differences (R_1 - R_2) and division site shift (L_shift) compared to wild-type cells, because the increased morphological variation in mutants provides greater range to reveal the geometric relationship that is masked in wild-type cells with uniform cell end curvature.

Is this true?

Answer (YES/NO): YES